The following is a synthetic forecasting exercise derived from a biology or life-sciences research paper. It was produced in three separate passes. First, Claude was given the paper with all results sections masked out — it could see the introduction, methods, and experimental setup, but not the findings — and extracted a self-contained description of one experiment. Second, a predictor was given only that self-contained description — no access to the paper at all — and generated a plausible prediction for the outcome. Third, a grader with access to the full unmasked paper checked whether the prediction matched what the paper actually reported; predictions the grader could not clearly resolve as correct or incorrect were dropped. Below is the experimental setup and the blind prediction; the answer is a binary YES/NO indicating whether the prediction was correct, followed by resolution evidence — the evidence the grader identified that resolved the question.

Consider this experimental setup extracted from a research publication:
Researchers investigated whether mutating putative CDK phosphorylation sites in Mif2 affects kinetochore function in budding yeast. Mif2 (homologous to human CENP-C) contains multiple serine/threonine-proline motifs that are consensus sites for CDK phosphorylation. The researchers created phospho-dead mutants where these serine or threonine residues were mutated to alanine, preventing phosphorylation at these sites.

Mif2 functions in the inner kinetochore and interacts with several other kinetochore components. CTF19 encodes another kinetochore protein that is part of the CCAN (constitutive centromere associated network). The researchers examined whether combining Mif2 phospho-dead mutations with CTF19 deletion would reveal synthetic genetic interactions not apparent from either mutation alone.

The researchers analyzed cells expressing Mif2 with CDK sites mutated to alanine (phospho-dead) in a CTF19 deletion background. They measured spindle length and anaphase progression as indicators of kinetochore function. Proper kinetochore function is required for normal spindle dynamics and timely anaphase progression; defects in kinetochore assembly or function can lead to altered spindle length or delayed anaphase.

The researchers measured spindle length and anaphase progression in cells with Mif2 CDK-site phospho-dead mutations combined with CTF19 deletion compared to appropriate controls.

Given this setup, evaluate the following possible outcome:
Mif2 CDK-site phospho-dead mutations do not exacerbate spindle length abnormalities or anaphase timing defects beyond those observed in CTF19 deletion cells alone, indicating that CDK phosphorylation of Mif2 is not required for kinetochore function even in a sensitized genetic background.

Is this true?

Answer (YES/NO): NO